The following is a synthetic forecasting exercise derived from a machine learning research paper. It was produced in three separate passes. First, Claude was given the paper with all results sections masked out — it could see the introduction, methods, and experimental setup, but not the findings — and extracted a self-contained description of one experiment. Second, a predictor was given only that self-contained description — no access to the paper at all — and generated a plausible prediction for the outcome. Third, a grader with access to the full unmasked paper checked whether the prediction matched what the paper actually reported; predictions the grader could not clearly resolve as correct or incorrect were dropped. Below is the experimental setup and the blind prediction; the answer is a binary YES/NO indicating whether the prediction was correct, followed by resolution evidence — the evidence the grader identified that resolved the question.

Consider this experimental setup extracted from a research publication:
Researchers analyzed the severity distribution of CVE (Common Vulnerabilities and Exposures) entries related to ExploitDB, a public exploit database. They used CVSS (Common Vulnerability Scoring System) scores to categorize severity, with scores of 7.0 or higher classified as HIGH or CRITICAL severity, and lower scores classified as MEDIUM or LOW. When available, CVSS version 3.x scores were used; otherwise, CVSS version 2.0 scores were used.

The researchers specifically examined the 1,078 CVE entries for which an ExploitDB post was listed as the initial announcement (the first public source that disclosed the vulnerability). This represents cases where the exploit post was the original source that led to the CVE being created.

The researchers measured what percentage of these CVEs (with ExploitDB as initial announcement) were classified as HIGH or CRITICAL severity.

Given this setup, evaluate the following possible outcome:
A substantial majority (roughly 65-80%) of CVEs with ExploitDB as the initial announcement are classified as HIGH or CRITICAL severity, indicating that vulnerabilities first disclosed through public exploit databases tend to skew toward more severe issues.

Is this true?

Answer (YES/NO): YES